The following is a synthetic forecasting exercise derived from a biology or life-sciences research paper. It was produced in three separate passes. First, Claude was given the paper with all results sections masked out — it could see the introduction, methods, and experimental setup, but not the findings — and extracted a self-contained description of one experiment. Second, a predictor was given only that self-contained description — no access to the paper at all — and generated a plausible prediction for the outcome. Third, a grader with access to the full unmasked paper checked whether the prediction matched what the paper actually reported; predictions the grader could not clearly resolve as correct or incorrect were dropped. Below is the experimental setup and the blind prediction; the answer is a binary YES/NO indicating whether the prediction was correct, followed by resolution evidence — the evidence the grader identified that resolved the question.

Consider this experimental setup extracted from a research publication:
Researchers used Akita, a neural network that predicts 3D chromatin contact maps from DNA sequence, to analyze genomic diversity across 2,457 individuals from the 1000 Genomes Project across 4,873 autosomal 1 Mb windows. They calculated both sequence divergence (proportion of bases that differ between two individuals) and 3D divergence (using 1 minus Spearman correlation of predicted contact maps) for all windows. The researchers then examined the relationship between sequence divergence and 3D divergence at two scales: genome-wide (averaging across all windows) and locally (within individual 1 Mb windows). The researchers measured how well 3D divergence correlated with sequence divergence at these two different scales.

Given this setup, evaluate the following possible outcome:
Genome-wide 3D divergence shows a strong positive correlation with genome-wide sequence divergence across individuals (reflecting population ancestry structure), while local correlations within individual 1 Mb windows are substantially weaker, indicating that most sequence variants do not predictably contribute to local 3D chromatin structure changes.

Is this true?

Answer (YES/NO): NO